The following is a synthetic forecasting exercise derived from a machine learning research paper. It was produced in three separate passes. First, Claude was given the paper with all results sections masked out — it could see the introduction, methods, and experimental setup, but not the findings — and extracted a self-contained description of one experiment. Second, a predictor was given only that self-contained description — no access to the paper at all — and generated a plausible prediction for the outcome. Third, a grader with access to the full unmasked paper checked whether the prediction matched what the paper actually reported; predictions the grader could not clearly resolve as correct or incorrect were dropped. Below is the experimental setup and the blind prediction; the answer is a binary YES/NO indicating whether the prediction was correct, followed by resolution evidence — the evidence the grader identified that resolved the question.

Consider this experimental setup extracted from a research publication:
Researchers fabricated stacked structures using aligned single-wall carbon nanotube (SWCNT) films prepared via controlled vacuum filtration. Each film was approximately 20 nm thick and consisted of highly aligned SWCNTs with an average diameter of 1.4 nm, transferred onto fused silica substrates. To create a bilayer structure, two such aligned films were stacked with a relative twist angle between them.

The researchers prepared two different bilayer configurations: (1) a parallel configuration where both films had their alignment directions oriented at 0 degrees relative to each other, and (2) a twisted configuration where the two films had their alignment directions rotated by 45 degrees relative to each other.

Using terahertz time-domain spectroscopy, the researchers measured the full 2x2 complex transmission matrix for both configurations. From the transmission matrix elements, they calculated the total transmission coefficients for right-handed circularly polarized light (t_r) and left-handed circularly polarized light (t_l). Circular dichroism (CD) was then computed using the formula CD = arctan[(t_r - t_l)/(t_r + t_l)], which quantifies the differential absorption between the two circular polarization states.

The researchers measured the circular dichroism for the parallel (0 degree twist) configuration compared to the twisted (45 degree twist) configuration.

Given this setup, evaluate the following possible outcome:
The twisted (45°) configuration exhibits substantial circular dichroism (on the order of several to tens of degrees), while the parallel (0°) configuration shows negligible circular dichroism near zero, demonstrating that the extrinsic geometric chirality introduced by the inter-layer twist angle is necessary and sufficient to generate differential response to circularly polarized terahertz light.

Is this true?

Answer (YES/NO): NO